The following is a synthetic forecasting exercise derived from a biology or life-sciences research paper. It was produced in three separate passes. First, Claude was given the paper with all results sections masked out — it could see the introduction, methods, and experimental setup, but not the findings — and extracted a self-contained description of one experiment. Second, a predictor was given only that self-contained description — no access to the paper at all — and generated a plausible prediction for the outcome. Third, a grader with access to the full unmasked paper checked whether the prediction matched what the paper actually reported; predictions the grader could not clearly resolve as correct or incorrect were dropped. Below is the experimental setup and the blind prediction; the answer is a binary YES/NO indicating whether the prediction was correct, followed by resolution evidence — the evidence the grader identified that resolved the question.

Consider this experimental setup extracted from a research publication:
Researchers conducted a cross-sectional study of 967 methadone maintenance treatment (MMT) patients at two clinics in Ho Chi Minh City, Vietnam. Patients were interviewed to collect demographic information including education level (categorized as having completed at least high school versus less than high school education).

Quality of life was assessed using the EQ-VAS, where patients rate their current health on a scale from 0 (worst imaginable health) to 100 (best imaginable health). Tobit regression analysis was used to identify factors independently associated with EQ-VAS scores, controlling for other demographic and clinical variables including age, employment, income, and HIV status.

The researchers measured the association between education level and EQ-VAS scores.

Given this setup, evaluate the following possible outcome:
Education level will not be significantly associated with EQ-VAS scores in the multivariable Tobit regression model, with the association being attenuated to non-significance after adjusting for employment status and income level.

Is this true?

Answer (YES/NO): NO